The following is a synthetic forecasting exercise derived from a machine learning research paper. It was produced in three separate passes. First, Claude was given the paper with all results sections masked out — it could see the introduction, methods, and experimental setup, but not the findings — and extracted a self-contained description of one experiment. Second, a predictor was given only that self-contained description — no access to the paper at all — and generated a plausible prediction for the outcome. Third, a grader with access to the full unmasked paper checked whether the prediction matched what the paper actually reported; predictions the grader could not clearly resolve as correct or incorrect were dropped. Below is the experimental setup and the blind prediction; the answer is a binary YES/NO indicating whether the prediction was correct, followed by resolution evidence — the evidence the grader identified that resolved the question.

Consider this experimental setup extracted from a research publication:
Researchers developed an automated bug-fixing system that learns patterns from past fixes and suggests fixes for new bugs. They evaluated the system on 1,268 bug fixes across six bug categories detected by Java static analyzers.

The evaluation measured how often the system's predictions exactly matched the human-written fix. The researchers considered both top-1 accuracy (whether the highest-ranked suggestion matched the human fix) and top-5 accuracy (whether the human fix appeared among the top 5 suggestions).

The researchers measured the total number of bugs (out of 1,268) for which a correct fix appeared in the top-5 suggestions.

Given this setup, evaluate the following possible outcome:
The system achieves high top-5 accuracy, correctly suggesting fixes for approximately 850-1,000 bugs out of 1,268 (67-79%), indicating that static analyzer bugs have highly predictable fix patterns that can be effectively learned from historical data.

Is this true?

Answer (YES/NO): NO